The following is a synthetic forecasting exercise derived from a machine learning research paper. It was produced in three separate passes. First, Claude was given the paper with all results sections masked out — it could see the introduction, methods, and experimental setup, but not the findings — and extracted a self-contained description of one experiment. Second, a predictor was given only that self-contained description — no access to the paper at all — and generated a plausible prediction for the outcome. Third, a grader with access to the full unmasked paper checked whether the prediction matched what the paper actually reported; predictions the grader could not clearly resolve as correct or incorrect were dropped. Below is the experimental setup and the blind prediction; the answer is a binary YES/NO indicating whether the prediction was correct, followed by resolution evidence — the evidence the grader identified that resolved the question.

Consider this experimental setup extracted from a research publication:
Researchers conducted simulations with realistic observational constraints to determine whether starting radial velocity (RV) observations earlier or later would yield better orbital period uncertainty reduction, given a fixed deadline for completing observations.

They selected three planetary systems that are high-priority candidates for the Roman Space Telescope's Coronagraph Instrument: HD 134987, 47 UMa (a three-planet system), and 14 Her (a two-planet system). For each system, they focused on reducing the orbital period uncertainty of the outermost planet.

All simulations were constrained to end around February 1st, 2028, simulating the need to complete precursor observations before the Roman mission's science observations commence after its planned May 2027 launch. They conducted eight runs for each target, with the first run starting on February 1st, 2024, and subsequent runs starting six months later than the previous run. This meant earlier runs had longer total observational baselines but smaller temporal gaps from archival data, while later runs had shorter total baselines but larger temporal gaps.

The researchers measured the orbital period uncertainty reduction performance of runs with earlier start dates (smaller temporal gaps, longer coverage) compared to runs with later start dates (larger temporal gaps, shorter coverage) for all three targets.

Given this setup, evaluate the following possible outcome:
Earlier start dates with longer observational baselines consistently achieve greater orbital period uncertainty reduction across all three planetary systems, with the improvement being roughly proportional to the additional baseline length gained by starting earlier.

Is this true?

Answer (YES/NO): NO